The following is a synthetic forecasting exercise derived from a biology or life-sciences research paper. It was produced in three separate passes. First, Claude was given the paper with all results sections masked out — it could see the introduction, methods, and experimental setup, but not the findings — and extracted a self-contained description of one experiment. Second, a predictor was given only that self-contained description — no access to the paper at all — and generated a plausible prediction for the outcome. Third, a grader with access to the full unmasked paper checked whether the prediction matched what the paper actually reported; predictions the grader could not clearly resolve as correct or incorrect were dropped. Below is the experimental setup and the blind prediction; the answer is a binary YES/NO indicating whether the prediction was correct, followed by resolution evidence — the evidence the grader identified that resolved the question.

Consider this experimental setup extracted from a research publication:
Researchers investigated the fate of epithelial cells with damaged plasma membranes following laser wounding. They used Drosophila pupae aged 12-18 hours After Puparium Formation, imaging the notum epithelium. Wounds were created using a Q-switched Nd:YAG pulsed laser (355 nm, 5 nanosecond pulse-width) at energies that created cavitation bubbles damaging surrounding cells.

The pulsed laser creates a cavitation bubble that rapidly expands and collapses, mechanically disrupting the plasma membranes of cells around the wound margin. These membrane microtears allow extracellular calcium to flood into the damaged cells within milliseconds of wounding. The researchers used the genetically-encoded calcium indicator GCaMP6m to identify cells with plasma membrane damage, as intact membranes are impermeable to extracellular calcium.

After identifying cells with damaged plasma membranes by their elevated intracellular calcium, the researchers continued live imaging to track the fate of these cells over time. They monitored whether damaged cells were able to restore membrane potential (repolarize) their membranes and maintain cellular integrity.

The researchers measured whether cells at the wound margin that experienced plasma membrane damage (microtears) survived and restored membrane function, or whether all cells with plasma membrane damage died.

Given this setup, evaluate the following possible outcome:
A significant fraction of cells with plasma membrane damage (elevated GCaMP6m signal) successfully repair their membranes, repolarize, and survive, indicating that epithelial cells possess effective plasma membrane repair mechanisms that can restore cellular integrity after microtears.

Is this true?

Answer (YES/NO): YES